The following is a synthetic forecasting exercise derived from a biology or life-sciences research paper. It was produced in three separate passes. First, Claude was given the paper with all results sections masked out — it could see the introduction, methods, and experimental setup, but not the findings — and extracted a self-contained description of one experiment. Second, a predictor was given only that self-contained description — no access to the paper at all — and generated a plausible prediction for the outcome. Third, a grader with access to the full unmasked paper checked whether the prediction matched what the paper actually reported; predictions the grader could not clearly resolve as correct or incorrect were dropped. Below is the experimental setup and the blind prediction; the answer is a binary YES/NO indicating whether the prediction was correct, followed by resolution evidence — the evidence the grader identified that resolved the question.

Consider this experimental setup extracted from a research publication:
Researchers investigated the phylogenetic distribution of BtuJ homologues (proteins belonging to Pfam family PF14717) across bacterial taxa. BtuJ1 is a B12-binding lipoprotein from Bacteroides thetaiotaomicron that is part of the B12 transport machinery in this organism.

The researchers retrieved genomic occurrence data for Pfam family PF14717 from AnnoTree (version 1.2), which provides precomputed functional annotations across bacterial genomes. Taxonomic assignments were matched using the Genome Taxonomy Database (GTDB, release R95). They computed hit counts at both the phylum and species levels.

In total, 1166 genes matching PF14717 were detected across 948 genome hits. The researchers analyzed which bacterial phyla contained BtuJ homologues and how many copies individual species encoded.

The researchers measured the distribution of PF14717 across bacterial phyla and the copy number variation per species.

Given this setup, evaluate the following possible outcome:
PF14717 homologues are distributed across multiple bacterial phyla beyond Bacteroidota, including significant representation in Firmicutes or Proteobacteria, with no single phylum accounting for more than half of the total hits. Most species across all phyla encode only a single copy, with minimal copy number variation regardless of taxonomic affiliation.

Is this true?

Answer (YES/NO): NO